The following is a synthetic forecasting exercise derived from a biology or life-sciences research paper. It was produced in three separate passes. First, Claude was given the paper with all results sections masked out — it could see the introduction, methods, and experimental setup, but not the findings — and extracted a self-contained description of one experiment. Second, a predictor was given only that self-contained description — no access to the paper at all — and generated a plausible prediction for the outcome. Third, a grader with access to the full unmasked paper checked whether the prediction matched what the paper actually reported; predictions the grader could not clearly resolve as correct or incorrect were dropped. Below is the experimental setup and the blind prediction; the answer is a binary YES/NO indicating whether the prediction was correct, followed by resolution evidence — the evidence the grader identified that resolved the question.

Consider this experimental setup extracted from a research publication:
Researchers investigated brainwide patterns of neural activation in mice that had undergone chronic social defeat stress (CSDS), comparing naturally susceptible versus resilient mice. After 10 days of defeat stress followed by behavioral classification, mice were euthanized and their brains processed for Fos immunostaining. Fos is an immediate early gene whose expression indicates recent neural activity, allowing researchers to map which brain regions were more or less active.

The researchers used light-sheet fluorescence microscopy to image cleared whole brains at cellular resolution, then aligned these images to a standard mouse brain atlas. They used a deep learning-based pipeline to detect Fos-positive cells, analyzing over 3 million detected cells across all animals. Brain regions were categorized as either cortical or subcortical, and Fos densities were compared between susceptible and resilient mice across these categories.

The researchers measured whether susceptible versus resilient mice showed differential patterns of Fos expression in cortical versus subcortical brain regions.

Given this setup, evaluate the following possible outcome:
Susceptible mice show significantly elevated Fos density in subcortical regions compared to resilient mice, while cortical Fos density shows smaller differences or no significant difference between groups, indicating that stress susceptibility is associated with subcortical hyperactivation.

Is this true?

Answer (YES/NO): NO